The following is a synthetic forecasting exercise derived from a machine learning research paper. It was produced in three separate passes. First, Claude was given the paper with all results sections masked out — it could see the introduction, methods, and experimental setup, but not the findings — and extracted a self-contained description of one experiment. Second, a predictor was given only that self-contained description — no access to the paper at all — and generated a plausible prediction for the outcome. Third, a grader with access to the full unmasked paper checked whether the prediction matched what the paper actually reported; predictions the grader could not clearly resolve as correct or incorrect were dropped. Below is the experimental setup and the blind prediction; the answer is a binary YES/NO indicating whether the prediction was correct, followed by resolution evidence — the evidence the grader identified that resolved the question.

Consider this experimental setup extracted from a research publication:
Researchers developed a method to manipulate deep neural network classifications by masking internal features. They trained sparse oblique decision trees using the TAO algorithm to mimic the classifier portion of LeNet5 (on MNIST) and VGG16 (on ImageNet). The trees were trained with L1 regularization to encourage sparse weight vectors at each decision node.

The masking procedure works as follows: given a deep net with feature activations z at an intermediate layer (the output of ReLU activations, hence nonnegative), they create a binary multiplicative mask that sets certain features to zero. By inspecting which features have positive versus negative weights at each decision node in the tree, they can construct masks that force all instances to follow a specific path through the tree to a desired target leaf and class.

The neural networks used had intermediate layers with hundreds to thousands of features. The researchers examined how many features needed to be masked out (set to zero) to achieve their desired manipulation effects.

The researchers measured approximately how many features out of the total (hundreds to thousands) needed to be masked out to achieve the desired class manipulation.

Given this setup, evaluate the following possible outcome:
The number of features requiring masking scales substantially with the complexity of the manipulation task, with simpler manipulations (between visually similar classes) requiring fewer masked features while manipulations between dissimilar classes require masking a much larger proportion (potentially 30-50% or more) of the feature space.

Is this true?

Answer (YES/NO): NO